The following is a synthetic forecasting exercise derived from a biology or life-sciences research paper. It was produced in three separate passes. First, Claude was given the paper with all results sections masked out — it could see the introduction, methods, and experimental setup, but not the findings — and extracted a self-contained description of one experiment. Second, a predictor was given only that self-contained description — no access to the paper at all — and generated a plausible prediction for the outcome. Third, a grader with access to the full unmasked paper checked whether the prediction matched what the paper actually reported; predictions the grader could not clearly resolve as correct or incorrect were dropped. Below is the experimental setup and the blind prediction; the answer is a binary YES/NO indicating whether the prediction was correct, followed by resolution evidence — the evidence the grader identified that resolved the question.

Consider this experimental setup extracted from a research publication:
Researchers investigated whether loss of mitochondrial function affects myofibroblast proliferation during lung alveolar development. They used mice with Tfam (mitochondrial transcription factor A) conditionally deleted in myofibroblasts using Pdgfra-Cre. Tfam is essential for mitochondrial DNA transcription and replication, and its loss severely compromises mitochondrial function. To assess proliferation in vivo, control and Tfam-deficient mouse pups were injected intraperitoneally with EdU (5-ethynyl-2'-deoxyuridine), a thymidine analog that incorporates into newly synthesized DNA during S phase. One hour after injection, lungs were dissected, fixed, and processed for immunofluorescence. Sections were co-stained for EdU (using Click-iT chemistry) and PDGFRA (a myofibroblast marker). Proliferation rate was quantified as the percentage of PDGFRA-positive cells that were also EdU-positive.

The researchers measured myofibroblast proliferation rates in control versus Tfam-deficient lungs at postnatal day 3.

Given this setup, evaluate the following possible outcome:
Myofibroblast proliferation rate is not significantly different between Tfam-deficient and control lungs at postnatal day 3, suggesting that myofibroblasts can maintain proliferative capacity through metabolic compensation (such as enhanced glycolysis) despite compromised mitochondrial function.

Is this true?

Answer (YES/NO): NO